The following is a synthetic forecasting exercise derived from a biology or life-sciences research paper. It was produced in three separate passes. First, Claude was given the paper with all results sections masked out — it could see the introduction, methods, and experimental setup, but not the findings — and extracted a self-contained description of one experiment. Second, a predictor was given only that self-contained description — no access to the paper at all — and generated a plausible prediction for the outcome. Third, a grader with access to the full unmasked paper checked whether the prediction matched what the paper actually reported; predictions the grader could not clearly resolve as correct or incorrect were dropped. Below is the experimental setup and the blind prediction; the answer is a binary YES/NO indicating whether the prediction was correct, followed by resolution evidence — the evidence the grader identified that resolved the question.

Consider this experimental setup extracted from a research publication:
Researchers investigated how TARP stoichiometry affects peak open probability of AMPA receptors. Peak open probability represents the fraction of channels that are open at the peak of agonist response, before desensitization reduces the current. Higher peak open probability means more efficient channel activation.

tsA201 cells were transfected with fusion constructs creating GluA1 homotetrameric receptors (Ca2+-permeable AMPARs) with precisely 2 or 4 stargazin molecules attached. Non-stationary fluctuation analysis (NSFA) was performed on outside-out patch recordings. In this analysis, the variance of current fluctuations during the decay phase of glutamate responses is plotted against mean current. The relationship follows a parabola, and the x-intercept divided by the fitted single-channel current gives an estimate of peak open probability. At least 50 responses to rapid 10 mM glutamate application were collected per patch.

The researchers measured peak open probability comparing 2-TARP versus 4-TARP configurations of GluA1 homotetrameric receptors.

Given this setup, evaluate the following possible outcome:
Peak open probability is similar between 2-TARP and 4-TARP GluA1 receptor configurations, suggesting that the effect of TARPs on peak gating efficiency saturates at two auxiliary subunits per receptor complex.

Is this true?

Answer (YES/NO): YES